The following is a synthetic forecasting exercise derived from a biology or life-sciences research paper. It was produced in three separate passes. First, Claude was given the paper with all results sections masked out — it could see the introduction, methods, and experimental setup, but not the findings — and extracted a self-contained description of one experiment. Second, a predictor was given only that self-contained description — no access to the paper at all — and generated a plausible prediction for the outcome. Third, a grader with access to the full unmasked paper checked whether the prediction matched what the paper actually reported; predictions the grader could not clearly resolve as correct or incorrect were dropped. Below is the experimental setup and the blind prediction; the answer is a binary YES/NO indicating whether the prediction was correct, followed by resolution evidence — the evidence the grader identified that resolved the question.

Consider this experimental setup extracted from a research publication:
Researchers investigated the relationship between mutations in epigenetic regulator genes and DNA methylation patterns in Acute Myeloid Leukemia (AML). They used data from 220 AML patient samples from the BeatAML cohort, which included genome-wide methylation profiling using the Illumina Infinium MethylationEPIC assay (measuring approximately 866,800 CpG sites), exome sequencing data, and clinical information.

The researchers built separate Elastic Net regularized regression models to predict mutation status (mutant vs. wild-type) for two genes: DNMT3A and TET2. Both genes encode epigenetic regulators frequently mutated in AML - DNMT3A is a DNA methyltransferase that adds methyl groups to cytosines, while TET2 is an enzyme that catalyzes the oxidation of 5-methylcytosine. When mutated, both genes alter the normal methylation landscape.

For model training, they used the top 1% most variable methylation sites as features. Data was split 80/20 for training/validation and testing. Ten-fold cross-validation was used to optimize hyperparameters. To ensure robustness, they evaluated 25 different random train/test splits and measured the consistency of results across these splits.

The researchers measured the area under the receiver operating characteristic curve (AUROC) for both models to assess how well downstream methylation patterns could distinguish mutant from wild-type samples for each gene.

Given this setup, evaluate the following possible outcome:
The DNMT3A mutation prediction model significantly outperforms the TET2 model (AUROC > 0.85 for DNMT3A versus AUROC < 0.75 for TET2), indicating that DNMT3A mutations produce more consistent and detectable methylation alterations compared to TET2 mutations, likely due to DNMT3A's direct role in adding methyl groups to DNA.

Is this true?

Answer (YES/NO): NO